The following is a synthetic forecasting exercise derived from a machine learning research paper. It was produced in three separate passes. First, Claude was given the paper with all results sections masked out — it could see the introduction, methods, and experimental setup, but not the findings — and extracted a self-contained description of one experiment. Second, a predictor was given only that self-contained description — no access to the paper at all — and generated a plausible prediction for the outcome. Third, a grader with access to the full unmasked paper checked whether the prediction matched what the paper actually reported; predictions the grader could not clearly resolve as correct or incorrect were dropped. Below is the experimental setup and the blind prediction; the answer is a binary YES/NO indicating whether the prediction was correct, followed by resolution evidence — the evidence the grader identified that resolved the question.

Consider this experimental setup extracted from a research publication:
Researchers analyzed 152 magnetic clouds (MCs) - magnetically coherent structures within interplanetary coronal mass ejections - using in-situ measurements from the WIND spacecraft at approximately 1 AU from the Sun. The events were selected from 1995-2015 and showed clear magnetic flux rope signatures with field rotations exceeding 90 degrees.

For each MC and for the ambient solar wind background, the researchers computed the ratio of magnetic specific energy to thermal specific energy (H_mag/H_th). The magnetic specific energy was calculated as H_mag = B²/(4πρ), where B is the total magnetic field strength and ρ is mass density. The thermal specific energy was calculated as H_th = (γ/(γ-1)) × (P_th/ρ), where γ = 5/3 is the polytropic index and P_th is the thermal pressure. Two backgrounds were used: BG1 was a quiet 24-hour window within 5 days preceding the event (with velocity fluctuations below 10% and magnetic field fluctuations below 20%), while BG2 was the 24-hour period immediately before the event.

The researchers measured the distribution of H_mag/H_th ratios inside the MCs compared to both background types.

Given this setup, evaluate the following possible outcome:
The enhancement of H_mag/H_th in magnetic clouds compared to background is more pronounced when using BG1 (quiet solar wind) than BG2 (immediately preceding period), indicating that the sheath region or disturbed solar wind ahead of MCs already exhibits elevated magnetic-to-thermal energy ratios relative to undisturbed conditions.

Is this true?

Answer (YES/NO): YES